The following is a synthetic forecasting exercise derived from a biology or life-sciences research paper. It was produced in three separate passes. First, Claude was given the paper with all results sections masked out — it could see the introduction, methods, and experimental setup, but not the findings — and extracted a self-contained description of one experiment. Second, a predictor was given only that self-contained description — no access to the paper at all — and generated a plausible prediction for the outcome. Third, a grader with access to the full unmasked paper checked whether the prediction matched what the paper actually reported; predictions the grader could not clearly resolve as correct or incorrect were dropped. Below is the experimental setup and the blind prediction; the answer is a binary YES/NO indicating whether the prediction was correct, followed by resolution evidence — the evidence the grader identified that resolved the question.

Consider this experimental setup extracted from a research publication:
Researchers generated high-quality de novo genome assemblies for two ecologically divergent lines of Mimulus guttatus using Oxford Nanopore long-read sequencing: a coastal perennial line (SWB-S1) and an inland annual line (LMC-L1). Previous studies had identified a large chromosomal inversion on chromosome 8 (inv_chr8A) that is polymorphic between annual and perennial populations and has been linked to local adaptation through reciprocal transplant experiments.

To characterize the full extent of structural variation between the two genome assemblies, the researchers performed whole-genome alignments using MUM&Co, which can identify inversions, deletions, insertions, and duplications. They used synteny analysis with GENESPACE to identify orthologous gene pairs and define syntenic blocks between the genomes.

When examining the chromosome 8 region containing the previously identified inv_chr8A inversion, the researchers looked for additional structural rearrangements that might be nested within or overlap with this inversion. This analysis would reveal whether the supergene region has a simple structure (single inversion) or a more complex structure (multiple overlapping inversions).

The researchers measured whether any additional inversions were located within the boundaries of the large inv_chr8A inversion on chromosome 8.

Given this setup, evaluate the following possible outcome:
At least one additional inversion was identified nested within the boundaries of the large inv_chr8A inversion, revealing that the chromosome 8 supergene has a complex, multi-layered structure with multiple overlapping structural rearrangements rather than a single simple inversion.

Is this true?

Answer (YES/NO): YES